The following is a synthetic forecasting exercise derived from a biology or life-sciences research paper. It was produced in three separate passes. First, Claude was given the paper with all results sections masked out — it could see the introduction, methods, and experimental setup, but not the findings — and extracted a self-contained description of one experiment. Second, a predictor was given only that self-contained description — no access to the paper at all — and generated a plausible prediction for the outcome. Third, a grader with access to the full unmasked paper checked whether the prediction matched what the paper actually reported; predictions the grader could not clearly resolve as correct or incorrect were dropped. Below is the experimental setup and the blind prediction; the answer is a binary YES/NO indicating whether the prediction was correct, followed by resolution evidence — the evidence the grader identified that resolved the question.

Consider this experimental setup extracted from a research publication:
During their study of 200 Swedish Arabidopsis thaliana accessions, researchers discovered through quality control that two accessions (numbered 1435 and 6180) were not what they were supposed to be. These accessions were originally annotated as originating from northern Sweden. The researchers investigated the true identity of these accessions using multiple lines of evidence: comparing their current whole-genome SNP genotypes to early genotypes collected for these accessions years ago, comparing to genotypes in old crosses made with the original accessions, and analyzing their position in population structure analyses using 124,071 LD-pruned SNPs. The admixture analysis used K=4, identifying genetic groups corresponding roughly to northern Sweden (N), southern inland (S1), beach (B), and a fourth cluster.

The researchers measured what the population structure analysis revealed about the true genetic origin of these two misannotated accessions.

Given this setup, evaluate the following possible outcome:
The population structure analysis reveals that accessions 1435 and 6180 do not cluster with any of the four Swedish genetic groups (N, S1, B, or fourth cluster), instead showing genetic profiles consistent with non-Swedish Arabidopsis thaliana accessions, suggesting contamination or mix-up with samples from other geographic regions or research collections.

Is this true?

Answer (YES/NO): NO